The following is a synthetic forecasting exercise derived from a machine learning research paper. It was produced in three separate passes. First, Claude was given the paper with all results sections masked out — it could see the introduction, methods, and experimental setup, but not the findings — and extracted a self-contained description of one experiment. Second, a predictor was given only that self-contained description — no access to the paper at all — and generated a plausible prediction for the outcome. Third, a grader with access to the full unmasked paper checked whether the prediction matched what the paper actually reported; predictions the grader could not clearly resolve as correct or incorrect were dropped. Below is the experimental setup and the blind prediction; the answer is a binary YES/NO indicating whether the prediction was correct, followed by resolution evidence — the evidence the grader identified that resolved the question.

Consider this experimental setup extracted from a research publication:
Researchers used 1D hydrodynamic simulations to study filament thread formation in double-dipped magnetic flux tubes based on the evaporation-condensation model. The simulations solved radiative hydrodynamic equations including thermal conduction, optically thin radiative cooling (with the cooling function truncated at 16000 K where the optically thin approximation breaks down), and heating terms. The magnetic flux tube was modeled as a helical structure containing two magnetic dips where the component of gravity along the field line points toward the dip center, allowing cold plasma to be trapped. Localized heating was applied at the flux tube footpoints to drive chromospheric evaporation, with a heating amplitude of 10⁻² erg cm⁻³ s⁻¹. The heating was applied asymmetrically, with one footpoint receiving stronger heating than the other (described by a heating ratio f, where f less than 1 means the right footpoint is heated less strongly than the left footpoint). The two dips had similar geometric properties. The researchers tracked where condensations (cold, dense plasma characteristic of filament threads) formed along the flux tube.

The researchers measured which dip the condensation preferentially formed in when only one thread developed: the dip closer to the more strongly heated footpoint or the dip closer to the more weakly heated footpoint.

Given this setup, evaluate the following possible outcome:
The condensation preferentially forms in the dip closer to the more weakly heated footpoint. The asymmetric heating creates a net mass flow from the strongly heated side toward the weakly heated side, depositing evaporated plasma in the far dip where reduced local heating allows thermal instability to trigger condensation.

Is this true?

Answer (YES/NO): YES